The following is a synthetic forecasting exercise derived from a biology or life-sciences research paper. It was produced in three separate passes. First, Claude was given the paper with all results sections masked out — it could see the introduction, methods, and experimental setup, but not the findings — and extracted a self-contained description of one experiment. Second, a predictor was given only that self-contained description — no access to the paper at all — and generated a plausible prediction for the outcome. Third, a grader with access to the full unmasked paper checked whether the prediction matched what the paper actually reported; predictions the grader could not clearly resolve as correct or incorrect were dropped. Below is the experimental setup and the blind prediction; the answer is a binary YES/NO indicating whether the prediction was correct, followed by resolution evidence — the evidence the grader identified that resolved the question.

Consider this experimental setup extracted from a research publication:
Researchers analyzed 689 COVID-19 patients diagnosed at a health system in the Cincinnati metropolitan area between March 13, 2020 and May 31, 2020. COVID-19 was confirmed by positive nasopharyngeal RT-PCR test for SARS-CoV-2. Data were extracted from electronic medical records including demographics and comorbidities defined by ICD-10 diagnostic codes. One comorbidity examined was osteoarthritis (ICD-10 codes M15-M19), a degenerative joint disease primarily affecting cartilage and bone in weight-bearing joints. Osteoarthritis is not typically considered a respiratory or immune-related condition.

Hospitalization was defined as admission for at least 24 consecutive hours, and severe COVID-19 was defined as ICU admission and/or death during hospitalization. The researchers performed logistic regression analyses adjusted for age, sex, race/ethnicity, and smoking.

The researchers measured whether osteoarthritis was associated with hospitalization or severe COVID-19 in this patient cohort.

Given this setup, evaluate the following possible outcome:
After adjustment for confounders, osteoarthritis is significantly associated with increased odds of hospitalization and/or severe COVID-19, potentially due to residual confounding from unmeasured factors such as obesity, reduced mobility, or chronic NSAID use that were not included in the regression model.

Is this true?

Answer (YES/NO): YES